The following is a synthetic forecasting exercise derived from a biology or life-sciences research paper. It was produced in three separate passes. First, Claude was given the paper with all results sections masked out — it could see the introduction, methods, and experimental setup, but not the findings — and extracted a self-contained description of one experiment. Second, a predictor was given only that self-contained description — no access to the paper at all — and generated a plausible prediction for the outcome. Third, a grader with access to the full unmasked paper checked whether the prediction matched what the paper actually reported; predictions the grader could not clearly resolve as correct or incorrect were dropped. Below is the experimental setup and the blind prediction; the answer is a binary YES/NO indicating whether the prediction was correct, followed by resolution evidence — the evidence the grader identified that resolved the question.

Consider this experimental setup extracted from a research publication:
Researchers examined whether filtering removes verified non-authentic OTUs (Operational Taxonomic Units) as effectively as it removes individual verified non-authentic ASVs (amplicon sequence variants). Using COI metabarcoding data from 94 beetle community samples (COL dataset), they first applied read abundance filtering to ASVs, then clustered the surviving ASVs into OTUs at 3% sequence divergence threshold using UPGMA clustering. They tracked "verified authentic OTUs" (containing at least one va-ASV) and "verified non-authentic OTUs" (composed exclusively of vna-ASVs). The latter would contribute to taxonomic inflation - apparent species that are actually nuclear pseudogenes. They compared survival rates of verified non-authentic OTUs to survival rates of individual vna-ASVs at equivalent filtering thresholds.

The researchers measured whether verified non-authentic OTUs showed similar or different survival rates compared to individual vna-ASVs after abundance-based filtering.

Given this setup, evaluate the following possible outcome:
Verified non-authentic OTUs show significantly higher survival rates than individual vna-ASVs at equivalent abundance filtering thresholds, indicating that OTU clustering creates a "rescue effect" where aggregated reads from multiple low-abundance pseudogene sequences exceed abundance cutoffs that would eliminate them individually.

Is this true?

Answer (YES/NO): YES